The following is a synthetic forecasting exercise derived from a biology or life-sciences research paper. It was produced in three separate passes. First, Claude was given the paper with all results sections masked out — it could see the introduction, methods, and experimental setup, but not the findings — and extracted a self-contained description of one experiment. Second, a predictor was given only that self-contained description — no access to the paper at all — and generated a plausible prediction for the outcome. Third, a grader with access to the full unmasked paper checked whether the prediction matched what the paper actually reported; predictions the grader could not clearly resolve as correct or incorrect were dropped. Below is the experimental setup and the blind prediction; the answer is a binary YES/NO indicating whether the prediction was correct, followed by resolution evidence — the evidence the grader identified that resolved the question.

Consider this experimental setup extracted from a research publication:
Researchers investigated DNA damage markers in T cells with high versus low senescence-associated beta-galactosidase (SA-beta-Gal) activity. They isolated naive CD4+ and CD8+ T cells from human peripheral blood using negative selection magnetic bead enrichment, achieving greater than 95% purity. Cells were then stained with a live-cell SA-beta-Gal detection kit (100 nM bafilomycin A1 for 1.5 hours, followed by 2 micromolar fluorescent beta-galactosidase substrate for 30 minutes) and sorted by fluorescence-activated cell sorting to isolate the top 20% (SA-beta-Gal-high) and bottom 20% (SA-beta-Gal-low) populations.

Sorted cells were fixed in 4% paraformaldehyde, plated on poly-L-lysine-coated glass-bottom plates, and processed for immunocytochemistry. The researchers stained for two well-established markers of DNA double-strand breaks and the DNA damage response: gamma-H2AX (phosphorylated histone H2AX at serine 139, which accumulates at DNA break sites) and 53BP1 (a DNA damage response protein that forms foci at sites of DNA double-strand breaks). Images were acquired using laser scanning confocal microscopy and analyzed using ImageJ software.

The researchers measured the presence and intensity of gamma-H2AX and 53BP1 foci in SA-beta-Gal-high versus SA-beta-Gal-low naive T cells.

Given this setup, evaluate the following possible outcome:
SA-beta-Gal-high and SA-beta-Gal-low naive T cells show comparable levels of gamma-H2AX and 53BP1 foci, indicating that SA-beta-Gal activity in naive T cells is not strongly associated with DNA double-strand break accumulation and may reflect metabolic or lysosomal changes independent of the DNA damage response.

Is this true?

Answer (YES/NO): NO